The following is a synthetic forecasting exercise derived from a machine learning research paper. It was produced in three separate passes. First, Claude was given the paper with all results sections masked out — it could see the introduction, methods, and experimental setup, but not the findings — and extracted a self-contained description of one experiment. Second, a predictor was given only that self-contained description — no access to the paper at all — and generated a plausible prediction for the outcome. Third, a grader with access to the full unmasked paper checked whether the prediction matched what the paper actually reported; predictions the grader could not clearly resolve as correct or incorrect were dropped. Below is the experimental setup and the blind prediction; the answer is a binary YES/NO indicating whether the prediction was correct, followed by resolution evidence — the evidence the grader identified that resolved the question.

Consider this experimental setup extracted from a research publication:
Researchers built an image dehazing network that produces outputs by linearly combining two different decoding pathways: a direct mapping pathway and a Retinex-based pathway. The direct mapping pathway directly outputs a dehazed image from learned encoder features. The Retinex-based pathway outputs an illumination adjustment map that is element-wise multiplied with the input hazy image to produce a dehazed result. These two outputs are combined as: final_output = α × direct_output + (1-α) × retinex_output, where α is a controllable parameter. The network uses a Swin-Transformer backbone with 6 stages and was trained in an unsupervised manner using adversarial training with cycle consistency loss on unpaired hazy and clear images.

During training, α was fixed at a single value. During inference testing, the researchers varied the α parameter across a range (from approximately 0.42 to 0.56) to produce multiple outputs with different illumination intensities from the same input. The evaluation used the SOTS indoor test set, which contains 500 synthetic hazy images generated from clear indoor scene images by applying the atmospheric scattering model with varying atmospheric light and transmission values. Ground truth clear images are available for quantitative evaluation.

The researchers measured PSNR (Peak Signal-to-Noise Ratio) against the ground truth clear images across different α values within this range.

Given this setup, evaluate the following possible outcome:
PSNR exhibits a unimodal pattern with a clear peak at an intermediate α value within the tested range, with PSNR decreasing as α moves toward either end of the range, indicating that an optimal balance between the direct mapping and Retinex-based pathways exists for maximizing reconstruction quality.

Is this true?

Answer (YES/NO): YES